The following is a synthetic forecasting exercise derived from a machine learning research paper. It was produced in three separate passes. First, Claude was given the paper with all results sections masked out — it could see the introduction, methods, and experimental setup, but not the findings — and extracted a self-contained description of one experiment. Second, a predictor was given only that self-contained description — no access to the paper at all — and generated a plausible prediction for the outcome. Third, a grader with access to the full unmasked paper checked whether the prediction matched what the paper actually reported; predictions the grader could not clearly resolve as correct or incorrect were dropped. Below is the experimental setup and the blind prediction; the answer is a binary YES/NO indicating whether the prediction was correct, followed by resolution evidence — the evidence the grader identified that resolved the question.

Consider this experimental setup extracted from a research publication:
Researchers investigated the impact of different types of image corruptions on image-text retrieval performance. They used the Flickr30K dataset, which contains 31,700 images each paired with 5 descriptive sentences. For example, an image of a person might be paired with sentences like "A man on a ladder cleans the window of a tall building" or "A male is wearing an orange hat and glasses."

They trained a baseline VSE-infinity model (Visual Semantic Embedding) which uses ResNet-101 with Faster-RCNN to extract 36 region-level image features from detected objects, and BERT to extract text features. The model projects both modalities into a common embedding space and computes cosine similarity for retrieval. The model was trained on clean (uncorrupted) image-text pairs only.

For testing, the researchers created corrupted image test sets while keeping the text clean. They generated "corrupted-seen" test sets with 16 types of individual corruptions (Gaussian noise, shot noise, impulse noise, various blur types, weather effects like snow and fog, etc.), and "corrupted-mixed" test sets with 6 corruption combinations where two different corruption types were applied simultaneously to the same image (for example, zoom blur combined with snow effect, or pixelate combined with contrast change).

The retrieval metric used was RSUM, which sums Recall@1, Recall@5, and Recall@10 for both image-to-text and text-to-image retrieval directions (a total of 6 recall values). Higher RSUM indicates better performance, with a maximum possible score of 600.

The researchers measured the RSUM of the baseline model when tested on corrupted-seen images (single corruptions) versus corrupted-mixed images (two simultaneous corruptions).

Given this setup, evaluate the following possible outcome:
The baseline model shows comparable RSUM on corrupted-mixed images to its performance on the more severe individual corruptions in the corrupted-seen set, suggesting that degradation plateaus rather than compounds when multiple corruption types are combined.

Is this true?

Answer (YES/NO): NO